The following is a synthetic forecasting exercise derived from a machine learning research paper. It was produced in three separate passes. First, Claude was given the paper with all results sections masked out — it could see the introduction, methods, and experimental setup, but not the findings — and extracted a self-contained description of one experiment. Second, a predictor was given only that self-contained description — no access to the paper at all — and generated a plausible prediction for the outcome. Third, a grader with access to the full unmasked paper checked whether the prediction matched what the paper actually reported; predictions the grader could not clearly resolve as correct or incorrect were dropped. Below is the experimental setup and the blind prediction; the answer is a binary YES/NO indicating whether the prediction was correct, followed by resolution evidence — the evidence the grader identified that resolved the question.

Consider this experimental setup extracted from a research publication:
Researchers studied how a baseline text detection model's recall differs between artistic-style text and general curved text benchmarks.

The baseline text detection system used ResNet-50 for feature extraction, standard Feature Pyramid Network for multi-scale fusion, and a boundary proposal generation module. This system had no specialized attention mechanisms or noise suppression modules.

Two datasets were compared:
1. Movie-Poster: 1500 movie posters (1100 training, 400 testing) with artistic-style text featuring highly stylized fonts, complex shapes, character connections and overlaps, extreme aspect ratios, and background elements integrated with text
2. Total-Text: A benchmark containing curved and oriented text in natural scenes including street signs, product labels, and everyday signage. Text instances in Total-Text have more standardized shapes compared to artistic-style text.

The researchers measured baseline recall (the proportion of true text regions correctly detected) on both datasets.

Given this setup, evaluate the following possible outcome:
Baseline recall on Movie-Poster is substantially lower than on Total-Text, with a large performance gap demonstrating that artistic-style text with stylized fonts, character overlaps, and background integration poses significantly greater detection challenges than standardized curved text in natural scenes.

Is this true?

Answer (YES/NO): NO